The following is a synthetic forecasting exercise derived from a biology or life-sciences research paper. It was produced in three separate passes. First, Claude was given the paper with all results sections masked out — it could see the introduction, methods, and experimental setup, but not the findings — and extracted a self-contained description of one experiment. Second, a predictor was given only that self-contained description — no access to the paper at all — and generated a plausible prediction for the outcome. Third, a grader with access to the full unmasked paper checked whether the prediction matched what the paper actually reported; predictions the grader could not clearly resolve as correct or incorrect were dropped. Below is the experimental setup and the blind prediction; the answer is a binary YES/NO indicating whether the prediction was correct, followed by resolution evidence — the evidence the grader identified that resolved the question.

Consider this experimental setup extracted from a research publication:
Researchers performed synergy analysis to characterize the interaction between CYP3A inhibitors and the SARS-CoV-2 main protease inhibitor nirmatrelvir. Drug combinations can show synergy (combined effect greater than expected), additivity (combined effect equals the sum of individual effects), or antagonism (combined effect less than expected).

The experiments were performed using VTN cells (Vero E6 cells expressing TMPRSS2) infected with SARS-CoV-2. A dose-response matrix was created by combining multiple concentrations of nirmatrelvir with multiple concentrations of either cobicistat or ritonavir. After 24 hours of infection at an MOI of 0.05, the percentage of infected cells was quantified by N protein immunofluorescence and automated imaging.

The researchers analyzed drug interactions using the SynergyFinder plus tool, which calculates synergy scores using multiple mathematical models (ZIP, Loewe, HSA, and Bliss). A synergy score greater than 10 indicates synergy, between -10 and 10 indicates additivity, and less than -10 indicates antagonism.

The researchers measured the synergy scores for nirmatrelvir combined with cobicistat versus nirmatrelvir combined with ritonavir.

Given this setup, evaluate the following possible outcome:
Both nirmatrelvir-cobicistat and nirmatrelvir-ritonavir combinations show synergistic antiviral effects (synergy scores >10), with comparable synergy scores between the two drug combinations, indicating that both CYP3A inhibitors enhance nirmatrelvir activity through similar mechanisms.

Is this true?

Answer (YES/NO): YES